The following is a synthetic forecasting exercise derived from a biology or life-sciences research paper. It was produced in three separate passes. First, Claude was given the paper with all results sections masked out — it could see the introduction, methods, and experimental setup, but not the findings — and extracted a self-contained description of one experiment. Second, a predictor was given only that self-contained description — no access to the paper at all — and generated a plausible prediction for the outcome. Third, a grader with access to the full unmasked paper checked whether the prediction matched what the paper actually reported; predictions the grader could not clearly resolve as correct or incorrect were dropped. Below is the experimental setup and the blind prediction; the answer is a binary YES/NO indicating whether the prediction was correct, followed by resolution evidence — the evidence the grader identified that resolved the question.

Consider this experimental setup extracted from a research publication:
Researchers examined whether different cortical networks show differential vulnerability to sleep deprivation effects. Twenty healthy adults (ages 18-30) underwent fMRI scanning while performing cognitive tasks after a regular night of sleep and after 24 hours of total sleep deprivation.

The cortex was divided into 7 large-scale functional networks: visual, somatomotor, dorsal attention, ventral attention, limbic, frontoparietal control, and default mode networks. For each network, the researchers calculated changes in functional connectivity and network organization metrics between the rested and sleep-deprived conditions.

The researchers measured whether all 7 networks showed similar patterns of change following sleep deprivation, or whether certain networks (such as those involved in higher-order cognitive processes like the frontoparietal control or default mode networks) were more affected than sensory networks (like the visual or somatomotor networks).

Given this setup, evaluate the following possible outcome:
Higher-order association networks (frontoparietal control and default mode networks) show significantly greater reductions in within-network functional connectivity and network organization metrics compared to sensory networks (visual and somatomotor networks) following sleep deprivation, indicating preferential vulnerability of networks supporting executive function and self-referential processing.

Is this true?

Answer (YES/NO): NO